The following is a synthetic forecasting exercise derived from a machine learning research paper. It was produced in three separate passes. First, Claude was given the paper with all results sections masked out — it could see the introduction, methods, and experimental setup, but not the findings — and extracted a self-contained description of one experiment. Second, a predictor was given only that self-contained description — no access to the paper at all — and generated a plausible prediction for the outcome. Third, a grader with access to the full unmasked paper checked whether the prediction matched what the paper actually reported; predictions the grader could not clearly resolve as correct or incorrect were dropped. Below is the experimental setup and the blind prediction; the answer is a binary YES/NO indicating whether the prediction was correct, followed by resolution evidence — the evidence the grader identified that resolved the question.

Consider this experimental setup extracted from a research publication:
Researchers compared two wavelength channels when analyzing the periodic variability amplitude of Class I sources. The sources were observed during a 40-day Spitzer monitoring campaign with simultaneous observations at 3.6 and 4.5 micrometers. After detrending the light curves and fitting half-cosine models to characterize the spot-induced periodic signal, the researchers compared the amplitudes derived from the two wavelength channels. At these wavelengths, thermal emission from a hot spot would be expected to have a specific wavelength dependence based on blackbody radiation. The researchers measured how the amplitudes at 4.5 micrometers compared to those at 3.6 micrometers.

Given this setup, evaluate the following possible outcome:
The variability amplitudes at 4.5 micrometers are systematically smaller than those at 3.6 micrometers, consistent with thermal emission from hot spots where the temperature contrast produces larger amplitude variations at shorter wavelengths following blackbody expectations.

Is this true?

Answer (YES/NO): NO